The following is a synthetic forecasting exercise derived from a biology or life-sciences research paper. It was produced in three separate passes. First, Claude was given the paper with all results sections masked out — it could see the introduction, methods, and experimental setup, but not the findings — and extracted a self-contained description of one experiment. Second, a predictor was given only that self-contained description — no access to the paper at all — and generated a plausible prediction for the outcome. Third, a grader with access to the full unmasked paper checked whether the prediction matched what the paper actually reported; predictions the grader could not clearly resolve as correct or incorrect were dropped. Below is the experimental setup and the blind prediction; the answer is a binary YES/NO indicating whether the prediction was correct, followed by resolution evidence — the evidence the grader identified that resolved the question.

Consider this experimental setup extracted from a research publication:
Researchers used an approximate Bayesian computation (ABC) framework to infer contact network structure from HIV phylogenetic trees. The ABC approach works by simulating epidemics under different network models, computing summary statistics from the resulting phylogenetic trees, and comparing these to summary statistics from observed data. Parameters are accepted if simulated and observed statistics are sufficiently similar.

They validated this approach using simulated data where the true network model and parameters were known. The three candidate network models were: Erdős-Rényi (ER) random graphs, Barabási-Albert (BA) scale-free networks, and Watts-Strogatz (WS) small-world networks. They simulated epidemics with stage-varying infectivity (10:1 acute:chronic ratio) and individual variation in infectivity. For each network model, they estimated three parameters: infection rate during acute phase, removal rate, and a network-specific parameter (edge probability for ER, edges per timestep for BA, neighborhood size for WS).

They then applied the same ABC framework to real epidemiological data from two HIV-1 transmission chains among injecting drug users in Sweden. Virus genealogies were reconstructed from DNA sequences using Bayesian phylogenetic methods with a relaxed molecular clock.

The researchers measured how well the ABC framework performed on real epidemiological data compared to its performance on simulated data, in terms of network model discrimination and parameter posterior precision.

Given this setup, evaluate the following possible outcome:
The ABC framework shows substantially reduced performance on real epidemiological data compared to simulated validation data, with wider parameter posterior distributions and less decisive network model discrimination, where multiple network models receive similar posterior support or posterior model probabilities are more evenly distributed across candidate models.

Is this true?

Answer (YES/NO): YES